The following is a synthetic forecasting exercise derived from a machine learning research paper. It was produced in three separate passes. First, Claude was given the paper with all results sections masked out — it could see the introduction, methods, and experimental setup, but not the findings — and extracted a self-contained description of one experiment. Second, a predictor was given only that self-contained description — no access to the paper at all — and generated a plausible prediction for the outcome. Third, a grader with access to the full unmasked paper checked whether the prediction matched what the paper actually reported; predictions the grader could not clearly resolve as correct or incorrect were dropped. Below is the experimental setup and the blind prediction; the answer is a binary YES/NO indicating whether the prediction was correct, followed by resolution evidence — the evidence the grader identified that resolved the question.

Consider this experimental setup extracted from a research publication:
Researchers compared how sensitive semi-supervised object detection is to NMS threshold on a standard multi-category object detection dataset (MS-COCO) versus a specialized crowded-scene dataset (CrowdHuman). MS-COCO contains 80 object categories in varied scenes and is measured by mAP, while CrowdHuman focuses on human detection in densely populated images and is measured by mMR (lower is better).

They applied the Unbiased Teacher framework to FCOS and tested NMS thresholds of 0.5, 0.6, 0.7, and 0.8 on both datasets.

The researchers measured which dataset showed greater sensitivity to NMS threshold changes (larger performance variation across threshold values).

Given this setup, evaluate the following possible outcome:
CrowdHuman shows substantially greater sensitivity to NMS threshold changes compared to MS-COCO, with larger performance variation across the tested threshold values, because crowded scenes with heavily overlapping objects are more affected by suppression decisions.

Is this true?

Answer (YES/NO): YES